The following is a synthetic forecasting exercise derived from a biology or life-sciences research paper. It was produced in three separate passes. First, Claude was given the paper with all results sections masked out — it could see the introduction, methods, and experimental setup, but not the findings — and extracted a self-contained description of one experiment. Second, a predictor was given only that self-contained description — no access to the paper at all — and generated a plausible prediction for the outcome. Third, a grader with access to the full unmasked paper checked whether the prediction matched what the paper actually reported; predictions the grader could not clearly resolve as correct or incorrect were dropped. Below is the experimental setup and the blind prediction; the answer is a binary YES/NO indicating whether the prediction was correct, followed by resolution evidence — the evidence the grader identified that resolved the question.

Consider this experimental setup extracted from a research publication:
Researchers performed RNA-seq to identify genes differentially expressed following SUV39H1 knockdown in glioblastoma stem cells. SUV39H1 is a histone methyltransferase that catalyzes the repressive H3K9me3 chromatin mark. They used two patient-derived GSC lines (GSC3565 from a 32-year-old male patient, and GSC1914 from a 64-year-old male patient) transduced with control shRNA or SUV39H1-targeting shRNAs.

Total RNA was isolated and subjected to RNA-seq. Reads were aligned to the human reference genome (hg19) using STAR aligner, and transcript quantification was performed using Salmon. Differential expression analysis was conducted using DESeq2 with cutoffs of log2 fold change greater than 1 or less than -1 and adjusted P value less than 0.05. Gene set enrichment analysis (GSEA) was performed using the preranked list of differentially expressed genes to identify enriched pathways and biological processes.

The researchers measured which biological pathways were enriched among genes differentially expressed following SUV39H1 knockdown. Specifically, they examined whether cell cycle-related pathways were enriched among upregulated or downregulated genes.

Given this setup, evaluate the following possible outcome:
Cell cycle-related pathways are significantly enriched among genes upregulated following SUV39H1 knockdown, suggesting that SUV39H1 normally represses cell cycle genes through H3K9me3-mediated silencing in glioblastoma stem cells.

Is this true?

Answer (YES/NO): NO